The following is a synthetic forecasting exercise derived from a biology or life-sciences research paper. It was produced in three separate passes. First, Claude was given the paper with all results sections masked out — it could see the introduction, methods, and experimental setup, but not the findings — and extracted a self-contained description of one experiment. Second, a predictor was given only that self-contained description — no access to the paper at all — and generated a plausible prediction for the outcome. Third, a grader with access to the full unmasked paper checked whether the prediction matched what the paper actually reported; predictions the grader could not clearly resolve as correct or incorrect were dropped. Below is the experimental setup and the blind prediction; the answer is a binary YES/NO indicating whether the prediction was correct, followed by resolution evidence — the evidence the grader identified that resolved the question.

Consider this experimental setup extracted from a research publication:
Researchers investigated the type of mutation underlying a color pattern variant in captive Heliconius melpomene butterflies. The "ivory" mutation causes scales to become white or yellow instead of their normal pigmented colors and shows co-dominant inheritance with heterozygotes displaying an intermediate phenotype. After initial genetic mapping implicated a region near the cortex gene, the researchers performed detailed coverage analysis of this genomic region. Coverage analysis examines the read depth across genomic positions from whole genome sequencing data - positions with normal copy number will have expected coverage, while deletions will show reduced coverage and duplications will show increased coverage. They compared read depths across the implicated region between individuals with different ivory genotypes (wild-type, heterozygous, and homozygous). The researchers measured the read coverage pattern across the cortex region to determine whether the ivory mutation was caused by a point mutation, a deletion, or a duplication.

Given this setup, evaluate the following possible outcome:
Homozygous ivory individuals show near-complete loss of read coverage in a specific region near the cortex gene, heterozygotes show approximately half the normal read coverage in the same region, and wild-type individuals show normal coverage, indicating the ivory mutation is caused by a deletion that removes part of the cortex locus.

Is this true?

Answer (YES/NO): YES